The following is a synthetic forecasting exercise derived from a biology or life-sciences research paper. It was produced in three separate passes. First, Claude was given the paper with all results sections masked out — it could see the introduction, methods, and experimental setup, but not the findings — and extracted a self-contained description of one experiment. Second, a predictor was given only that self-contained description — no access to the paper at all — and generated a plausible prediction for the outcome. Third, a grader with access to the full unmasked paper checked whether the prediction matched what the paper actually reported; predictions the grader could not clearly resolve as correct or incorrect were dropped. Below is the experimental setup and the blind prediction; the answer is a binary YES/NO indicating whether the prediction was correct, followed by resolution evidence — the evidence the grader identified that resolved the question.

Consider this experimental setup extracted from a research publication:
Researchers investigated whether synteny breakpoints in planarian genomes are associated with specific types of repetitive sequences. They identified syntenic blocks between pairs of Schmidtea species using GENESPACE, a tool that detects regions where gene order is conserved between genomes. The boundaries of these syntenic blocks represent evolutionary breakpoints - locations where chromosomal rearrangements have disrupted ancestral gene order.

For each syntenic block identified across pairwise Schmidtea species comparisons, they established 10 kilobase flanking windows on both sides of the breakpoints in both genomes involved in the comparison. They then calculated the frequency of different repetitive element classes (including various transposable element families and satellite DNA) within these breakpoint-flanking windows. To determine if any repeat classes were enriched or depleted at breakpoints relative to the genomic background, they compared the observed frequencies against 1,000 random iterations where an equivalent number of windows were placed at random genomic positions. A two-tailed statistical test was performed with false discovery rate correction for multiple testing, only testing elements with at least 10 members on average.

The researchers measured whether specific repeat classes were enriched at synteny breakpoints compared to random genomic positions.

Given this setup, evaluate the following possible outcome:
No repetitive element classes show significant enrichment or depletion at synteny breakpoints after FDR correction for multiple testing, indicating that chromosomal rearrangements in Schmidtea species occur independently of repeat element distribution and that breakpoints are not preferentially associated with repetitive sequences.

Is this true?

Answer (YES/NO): NO